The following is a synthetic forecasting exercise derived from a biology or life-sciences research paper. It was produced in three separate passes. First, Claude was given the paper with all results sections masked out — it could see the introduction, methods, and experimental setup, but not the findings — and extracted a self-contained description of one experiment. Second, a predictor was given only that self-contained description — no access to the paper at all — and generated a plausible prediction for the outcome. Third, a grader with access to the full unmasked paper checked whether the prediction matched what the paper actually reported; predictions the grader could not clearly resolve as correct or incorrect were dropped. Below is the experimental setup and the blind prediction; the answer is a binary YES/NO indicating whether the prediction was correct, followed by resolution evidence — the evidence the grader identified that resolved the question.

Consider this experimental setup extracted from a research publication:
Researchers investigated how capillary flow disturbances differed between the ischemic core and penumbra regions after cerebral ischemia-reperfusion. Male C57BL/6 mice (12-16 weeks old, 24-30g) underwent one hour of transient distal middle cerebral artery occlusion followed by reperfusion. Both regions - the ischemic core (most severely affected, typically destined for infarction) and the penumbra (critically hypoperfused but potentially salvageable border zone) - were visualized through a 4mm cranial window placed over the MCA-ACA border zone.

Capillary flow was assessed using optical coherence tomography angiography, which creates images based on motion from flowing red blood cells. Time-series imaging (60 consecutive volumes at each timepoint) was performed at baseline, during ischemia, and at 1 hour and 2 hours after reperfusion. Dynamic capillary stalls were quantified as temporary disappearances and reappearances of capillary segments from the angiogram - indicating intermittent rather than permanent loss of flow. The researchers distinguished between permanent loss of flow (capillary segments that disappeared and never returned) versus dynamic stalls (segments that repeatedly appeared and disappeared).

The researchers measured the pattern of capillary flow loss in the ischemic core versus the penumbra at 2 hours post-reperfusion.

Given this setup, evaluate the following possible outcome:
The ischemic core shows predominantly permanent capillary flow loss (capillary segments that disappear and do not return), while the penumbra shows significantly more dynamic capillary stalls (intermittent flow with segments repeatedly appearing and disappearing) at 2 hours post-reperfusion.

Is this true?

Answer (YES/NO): YES